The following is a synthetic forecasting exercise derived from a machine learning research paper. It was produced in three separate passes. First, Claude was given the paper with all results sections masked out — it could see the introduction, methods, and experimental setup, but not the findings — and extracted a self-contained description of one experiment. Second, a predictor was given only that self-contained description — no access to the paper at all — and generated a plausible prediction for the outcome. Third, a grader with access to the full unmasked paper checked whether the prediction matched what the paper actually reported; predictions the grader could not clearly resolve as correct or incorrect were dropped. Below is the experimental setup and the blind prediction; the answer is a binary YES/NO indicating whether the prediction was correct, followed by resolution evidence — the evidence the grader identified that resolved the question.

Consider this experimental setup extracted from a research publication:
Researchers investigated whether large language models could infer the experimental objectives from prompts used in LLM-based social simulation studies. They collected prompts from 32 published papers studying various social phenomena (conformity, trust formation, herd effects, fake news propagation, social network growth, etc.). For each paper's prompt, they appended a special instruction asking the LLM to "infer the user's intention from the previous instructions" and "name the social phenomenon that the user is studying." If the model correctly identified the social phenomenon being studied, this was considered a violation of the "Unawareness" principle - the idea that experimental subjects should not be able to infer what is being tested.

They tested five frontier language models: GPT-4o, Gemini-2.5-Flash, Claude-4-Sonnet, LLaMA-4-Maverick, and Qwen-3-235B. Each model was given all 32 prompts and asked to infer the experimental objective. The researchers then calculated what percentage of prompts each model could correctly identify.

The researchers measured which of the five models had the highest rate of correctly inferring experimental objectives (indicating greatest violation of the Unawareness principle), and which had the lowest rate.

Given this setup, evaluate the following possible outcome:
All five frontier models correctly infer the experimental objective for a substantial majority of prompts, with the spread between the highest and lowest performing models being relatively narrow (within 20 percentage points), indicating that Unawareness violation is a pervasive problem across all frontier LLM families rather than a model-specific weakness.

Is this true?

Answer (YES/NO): NO